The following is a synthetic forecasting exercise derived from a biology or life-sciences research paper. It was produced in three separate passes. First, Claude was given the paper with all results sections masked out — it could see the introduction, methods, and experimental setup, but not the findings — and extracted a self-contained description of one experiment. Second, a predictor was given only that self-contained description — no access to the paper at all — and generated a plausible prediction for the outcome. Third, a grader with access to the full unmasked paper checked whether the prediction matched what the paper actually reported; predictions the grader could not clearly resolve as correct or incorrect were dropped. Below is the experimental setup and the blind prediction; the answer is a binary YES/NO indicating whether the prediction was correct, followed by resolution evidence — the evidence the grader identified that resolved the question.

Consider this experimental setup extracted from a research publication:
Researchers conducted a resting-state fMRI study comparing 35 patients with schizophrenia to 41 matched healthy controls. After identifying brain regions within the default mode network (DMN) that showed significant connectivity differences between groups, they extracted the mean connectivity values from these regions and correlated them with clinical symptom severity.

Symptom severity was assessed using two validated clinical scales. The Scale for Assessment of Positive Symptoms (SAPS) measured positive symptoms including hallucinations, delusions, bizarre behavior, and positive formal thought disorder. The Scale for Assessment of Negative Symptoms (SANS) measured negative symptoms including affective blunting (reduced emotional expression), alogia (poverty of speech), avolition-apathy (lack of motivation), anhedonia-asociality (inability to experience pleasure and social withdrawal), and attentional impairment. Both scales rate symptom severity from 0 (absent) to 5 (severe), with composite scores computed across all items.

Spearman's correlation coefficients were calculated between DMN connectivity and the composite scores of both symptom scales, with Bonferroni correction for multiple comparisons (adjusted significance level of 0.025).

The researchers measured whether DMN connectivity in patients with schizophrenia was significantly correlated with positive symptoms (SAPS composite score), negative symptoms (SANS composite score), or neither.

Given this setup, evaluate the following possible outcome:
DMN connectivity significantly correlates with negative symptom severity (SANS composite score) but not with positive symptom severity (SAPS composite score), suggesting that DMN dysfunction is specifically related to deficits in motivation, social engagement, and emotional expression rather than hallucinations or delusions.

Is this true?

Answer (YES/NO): YES